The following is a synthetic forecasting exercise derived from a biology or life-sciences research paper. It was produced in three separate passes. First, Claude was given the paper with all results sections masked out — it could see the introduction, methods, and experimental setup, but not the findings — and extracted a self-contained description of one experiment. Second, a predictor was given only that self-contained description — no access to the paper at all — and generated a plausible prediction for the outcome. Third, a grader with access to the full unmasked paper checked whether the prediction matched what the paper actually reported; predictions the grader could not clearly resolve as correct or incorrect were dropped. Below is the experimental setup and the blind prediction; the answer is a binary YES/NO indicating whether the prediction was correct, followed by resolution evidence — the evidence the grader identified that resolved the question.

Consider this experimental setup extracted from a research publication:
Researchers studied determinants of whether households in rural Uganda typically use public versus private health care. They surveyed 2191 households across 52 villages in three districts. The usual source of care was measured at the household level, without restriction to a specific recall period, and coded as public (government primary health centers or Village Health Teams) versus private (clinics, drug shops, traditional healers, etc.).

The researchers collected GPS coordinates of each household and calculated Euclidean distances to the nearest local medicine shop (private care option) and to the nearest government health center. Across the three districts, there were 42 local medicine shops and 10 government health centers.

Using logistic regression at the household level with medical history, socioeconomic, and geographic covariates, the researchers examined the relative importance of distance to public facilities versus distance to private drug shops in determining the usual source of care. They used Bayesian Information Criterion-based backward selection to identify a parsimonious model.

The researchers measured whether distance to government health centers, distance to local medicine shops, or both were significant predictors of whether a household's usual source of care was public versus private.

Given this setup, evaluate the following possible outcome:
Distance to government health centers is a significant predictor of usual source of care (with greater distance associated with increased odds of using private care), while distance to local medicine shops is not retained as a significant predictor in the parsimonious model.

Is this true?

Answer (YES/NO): YES